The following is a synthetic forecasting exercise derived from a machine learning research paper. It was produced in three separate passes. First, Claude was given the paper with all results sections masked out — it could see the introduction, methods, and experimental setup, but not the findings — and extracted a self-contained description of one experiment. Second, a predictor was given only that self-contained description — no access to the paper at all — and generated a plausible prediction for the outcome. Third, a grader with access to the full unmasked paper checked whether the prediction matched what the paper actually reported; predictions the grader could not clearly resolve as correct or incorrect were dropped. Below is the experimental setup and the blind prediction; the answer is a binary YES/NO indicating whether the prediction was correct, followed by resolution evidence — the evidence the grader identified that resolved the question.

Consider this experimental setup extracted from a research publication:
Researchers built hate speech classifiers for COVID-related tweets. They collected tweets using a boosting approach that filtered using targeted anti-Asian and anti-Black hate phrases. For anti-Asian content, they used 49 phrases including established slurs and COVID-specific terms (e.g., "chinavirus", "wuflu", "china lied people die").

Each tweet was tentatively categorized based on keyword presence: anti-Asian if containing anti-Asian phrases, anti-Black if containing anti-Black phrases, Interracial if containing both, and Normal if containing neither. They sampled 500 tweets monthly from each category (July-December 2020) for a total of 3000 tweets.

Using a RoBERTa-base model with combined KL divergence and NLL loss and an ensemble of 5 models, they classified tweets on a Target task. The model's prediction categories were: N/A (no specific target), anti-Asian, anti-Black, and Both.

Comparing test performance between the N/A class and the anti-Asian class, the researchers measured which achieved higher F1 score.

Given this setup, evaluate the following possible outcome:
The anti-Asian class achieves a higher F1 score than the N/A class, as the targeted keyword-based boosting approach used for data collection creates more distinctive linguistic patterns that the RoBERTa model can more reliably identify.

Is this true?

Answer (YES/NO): NO